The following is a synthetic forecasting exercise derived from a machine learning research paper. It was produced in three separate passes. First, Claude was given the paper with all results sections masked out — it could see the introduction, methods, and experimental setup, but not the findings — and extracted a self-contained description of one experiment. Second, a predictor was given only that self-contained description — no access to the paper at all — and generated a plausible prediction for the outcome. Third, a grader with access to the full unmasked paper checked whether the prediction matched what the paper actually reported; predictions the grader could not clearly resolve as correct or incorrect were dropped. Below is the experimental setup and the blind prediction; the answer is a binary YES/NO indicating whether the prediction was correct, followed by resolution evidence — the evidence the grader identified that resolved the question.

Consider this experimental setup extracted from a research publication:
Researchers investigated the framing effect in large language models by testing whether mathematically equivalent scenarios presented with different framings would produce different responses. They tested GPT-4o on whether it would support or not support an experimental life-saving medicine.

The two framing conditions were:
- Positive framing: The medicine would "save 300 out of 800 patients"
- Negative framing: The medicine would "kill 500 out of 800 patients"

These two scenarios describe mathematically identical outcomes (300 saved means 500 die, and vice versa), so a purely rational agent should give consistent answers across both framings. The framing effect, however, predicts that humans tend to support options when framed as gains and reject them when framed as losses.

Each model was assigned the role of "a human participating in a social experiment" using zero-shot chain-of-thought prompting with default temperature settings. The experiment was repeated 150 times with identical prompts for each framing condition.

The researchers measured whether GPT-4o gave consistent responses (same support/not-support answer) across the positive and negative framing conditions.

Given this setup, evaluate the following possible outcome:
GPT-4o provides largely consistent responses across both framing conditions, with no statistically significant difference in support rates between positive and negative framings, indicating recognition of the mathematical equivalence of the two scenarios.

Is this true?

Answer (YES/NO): NO